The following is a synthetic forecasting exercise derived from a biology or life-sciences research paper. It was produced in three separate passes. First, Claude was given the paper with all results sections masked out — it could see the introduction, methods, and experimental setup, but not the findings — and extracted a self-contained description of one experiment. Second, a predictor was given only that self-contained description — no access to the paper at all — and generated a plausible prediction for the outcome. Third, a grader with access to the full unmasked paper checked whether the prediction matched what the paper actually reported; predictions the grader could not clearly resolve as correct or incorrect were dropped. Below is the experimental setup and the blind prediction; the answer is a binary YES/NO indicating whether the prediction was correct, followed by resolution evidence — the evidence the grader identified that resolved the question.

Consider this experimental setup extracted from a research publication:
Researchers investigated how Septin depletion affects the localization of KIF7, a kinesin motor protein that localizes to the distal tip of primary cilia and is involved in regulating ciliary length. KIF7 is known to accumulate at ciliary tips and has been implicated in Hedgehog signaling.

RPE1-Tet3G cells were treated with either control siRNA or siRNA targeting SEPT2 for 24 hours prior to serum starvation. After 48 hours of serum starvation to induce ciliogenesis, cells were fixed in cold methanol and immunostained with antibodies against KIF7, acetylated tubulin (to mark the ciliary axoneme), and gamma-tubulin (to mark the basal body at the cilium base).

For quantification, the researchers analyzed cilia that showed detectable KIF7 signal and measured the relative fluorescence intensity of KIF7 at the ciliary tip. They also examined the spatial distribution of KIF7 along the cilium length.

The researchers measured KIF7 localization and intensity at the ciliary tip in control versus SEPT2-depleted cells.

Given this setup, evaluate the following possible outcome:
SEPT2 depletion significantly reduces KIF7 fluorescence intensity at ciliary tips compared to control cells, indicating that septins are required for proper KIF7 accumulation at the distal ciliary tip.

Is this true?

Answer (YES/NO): YES